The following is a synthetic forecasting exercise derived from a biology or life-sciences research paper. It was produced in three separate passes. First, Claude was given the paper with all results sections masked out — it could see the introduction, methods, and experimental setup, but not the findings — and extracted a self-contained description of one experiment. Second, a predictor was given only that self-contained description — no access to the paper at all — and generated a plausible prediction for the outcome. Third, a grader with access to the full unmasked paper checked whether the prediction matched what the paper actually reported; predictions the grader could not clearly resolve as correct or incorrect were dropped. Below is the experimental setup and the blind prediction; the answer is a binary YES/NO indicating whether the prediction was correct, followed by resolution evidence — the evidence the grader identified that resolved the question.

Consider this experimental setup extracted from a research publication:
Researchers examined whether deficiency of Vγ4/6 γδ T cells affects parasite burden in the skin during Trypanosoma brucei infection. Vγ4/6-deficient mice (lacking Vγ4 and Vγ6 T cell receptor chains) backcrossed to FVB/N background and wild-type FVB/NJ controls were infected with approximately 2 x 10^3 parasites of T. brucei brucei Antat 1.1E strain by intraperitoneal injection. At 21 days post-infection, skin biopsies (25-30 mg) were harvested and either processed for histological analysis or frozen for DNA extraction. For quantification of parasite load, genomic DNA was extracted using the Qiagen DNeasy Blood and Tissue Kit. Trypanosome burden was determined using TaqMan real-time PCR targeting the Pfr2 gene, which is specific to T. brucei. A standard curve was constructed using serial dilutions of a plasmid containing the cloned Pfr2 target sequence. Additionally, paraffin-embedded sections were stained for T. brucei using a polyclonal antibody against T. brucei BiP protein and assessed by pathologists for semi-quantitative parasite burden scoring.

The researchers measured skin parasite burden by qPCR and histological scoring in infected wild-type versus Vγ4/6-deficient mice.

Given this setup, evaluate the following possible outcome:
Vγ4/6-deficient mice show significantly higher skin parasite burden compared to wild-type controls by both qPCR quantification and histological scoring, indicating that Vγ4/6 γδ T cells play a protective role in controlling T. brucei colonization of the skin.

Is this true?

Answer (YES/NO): NO